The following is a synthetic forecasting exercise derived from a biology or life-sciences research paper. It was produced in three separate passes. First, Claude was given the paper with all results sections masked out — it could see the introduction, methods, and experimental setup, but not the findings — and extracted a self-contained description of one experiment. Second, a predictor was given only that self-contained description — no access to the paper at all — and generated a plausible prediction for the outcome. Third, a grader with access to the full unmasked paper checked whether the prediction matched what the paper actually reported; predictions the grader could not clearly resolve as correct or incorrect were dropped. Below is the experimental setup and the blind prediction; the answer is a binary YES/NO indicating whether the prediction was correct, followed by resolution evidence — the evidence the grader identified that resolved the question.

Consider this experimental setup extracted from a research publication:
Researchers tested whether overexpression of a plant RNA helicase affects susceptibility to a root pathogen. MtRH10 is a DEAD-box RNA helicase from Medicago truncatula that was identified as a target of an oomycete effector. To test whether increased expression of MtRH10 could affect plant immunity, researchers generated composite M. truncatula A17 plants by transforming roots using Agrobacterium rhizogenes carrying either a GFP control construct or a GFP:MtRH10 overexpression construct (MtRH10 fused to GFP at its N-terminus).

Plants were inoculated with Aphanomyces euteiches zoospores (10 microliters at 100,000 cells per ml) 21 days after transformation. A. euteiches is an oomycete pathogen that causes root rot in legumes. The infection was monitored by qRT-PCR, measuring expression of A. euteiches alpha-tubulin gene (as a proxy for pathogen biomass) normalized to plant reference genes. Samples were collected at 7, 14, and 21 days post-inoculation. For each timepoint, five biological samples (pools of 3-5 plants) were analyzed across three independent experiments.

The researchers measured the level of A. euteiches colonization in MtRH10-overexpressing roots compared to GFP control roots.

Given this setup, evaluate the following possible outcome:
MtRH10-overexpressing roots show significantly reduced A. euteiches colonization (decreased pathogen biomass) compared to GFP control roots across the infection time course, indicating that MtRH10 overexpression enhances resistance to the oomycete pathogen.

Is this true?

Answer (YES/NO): YES